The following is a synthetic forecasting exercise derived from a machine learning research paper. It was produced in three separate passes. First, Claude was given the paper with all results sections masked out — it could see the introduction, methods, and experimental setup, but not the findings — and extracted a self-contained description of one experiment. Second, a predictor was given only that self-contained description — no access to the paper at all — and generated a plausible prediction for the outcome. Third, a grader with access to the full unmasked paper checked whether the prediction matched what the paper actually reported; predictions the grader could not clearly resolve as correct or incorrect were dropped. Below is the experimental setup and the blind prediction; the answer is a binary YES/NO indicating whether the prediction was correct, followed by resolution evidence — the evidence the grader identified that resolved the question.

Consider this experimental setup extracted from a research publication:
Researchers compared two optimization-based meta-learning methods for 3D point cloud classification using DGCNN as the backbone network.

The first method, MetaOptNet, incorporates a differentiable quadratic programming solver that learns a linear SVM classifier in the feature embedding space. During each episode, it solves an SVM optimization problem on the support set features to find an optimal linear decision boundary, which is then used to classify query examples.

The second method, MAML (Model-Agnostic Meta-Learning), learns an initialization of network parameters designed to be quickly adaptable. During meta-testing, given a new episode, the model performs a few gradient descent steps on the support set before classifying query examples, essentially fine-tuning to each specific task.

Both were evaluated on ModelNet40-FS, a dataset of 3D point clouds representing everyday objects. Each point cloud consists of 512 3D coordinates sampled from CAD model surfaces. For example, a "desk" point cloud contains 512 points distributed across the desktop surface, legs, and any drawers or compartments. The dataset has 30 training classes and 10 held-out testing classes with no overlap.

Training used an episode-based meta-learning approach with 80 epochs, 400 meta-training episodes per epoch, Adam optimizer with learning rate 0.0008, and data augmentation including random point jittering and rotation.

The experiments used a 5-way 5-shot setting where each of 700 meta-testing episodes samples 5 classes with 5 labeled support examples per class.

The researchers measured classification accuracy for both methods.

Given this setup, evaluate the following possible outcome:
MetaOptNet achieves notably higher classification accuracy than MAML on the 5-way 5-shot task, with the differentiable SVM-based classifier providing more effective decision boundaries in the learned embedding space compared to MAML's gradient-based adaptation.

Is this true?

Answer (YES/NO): YES